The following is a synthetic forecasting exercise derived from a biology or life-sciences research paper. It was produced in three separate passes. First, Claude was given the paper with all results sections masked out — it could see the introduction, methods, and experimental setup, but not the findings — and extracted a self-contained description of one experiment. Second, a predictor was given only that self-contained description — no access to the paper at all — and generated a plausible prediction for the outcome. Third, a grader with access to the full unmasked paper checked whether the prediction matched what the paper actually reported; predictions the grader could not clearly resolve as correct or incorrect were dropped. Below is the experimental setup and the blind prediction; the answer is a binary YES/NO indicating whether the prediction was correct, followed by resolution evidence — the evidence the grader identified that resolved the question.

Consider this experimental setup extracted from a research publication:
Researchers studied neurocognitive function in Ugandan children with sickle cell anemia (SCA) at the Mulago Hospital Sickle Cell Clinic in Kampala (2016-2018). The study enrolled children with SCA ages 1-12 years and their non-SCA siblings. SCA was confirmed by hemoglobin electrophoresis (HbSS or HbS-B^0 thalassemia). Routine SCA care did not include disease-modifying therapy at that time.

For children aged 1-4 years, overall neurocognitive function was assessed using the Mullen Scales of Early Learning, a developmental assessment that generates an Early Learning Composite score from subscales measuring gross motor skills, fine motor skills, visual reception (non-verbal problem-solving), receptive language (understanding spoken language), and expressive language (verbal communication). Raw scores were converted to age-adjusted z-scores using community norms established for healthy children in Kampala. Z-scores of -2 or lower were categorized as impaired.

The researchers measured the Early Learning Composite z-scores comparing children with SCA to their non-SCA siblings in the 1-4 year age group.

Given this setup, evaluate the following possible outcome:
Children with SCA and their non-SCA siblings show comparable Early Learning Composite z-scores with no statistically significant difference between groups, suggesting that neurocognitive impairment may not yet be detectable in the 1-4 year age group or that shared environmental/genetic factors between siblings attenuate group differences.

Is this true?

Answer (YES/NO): NO